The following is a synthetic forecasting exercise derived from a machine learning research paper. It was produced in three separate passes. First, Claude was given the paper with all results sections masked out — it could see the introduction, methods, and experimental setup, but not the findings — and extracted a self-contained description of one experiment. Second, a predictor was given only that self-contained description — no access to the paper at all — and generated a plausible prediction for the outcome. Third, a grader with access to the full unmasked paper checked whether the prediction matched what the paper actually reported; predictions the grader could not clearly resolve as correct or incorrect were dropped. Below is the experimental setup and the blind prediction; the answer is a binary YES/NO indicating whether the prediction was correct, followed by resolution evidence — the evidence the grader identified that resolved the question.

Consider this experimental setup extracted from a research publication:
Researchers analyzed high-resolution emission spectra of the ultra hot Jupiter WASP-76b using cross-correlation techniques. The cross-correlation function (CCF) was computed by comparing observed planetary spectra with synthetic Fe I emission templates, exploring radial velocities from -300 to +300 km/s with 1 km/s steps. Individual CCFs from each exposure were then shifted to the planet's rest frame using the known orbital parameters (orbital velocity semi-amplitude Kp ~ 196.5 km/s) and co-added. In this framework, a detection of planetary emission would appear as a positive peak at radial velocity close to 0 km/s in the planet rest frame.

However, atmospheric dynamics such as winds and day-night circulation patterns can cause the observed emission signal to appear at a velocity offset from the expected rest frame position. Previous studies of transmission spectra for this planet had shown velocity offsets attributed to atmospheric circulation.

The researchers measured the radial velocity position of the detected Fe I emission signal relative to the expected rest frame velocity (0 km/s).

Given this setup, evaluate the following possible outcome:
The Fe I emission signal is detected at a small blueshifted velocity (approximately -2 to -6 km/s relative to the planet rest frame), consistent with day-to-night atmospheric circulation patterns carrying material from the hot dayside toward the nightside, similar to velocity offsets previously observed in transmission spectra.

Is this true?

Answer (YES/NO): NO